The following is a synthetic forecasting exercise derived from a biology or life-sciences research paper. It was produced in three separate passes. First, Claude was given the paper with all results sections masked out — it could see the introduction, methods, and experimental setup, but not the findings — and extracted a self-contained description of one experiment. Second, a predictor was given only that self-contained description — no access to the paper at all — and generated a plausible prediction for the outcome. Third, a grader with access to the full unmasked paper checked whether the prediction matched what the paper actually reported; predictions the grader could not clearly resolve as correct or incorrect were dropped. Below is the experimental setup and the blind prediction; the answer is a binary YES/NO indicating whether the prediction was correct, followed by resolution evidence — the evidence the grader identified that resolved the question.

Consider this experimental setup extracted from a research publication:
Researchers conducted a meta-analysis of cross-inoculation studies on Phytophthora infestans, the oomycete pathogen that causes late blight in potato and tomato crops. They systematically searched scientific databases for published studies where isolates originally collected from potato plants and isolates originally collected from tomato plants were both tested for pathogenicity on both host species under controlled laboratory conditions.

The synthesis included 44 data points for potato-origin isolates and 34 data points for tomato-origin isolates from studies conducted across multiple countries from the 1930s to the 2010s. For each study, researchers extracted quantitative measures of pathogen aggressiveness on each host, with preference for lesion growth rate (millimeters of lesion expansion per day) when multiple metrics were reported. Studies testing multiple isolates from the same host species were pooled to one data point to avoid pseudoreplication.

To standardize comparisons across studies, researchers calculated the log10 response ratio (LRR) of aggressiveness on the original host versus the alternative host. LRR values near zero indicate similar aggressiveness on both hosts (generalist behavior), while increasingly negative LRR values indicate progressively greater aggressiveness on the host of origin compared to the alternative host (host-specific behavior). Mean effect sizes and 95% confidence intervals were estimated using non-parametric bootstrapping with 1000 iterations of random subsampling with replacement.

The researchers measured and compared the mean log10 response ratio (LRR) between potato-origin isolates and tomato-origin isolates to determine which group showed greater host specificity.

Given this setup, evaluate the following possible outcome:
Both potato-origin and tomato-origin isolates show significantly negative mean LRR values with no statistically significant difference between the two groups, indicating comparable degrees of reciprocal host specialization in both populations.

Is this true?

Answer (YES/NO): YES